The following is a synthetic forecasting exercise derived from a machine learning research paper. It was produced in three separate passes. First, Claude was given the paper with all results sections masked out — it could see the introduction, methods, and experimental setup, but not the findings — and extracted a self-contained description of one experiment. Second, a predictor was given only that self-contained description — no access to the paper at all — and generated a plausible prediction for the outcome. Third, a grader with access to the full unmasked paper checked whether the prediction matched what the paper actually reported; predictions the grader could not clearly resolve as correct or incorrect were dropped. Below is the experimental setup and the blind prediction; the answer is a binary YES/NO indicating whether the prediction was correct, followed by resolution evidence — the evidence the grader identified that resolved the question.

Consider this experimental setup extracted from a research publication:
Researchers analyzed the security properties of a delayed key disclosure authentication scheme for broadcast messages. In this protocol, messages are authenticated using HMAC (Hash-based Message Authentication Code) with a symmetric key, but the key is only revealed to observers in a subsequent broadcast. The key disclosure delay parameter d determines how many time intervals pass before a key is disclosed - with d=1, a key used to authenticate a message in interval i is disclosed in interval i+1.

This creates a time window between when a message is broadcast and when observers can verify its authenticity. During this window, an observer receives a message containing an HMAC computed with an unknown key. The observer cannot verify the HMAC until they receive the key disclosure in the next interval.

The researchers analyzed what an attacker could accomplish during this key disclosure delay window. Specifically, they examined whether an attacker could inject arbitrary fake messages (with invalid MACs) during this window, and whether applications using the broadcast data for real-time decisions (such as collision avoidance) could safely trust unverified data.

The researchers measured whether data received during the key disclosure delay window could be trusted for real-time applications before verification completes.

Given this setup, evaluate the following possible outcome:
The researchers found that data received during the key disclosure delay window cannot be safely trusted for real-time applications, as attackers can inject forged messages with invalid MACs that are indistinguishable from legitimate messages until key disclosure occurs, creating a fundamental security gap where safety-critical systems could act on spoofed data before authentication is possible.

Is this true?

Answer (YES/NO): YES